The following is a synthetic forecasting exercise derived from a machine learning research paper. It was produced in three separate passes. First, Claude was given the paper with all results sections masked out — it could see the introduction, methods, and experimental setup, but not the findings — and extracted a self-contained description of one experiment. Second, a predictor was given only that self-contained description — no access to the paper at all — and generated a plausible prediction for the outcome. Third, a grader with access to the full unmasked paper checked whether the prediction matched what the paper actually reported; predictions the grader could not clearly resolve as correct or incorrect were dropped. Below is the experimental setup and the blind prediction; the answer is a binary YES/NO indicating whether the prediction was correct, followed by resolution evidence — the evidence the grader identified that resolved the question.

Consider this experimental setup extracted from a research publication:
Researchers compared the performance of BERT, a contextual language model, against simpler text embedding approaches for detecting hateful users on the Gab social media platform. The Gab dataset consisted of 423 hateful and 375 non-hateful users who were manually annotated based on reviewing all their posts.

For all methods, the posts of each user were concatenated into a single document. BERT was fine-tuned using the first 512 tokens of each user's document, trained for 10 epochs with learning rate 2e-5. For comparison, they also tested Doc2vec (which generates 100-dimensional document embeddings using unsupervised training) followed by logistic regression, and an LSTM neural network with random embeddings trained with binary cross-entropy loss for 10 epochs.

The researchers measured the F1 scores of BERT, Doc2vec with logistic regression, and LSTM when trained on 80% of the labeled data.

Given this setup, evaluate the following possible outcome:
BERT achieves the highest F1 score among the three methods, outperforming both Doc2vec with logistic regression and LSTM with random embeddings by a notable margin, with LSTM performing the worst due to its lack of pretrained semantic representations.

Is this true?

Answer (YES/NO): NO